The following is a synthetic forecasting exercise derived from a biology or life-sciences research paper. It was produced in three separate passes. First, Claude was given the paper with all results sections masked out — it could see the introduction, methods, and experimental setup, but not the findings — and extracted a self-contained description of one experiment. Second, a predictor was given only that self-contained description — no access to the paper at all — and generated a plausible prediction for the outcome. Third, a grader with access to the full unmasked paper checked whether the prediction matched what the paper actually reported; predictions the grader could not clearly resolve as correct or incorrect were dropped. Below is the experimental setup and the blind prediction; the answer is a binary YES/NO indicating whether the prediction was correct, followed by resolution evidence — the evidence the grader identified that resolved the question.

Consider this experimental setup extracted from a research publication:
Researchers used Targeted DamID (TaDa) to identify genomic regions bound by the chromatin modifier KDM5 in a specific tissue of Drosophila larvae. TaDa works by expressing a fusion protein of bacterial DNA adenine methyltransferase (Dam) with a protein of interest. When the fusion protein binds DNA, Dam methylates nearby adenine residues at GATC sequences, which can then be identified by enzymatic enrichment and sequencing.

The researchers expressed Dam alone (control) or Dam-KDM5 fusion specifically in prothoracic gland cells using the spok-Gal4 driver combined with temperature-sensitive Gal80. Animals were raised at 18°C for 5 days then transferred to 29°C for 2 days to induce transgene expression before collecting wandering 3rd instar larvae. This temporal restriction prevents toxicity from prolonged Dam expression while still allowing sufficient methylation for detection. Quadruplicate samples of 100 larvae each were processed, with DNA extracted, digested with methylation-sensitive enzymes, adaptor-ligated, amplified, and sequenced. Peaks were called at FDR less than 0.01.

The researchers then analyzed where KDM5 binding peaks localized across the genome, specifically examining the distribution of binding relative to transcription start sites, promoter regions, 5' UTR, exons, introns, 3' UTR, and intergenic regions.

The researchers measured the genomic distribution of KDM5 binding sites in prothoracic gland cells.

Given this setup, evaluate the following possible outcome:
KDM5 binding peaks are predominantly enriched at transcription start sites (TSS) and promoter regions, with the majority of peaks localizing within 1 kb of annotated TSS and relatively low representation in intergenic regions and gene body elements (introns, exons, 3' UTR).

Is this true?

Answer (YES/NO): YES